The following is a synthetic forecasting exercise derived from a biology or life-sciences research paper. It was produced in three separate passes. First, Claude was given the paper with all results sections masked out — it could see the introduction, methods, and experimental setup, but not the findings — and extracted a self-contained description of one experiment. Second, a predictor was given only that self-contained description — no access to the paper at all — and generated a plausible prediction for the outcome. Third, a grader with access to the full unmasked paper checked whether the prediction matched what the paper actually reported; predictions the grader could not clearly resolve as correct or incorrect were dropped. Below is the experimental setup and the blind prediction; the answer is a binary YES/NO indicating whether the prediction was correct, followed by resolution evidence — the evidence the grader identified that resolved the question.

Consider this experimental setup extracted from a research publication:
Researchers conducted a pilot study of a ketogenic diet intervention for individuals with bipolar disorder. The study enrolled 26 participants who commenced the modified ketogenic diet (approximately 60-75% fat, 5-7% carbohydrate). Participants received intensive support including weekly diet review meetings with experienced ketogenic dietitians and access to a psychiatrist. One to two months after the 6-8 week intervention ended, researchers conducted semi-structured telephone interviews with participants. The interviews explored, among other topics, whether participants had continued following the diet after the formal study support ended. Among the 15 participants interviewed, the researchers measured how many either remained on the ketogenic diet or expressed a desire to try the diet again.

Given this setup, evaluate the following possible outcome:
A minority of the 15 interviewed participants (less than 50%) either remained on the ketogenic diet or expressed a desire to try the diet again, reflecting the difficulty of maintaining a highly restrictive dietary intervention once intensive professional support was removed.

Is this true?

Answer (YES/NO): YES